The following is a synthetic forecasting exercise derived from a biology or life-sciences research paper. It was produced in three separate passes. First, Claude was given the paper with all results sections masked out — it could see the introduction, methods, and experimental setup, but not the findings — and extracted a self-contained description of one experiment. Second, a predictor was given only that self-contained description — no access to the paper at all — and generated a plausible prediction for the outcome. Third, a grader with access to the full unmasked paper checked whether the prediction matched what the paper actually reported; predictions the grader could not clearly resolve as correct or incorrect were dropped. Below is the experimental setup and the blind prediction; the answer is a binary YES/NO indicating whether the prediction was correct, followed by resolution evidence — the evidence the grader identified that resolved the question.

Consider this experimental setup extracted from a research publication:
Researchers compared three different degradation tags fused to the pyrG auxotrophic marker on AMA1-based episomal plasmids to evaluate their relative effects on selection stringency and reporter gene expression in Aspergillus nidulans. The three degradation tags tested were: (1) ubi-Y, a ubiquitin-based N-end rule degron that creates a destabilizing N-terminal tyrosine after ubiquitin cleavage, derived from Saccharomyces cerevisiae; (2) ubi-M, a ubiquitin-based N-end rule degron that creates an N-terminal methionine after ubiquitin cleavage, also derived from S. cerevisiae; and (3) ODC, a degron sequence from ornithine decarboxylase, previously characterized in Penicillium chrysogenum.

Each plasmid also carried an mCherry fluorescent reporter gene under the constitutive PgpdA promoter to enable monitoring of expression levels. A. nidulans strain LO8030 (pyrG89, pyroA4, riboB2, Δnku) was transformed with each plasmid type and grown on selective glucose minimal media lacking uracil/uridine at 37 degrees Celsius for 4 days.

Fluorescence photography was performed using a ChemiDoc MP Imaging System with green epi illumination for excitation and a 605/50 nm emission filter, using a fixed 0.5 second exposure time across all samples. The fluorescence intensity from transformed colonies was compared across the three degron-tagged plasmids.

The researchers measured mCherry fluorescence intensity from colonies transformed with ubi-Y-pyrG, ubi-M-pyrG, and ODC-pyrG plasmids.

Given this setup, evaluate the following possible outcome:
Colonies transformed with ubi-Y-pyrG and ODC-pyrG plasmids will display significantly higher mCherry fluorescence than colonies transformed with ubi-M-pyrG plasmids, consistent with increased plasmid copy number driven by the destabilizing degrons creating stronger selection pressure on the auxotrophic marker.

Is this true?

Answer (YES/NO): NO